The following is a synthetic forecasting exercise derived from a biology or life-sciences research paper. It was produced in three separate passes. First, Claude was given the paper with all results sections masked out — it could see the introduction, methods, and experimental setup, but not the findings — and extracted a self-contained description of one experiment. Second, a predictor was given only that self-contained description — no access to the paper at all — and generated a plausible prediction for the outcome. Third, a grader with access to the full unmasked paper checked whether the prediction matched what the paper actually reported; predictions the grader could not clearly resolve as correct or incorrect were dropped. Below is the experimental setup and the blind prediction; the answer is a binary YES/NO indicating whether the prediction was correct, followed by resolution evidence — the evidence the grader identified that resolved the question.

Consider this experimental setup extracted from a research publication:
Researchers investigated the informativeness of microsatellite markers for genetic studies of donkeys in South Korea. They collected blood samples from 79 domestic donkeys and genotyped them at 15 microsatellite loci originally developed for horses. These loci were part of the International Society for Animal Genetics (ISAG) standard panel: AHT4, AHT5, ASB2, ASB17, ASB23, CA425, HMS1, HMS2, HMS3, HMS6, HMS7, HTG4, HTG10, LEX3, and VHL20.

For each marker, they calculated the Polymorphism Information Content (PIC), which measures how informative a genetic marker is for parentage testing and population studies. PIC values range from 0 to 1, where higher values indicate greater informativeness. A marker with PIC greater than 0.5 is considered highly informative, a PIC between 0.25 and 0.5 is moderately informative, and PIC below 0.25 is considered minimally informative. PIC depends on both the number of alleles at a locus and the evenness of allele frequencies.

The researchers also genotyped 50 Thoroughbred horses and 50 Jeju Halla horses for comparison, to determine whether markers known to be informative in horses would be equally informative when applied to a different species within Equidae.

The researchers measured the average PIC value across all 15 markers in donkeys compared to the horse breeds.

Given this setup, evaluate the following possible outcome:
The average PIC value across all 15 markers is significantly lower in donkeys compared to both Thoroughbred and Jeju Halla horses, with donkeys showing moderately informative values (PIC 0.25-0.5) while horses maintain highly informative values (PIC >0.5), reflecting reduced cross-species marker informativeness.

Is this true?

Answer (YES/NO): NO